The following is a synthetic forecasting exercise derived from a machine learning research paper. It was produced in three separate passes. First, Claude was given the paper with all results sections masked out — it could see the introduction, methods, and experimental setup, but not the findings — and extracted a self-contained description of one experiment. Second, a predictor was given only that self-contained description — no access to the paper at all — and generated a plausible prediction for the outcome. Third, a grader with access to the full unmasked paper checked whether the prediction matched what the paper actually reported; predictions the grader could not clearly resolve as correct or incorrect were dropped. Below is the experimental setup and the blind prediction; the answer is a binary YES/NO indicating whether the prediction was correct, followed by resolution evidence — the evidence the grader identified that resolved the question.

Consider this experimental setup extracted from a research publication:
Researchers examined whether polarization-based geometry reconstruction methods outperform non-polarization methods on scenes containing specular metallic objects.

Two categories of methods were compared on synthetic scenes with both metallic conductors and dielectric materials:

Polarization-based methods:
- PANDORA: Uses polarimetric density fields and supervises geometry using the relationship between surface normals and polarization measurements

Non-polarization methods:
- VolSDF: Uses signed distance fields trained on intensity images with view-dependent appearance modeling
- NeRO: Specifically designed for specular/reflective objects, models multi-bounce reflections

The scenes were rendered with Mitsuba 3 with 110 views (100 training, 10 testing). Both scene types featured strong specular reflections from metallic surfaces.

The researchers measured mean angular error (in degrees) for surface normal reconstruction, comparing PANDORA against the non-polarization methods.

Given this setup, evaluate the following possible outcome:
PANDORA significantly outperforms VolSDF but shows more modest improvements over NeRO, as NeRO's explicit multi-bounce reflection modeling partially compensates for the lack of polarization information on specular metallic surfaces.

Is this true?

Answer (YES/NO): NO